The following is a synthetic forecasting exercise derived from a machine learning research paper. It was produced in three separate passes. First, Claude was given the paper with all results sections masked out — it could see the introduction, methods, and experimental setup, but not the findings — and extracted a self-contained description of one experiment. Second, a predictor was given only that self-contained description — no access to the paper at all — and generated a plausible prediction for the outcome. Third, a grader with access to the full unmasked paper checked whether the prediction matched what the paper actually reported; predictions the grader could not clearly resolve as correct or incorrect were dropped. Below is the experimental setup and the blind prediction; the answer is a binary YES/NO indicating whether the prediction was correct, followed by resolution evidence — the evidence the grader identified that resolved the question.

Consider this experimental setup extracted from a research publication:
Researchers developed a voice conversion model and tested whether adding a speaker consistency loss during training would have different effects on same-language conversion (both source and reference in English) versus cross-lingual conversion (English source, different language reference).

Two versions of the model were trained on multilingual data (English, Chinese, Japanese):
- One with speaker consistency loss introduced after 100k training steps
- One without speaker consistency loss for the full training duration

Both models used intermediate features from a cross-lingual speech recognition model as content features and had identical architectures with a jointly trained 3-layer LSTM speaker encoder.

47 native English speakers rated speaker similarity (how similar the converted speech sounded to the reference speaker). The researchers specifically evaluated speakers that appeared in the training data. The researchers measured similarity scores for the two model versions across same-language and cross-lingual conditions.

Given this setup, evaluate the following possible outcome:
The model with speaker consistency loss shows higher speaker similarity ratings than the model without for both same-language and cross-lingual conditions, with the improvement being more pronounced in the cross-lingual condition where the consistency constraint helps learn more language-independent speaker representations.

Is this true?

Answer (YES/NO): NO